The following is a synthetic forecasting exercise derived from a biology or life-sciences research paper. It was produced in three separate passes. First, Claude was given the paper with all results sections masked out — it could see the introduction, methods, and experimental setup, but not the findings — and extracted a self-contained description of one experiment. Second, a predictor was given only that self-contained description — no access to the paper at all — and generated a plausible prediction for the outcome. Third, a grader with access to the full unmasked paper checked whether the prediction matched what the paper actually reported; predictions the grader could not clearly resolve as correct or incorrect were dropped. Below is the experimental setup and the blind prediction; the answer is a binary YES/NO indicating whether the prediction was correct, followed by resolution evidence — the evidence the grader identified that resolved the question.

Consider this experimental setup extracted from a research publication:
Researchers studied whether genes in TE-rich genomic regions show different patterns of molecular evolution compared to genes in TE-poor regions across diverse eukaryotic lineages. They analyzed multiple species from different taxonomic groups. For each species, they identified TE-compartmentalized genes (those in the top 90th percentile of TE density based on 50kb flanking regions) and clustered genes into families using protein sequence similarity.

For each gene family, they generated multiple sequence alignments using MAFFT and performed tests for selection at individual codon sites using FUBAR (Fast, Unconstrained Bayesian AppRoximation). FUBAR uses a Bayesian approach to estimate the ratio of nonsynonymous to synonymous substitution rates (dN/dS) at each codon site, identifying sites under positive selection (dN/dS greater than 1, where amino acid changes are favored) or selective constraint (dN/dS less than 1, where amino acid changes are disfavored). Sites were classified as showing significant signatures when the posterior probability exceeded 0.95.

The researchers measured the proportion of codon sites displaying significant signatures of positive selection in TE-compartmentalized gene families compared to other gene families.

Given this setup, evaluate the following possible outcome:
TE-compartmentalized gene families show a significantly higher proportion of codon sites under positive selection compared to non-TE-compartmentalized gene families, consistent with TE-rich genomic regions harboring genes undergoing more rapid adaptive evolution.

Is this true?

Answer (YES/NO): YES